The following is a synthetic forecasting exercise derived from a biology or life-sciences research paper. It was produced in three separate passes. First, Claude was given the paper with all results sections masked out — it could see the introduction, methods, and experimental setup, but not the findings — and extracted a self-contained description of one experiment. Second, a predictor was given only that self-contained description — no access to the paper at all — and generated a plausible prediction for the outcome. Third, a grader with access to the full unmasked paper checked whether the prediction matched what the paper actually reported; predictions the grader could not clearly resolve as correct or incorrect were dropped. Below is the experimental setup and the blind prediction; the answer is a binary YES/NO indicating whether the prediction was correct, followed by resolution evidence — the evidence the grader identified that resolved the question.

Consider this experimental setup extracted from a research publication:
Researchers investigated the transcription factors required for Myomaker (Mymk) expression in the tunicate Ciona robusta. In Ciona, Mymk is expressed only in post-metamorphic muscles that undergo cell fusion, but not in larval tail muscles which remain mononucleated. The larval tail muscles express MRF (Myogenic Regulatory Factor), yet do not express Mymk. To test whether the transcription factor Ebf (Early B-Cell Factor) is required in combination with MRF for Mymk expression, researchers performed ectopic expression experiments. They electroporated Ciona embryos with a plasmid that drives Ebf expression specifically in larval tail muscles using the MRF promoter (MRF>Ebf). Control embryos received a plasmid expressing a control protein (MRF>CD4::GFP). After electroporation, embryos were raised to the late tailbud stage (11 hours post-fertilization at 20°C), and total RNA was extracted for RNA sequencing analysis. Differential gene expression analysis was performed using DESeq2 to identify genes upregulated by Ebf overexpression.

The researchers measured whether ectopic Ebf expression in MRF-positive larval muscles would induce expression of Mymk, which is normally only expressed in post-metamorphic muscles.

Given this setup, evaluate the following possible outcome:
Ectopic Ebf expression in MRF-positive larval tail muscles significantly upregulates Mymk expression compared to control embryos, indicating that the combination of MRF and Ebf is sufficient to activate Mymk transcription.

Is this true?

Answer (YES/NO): YES